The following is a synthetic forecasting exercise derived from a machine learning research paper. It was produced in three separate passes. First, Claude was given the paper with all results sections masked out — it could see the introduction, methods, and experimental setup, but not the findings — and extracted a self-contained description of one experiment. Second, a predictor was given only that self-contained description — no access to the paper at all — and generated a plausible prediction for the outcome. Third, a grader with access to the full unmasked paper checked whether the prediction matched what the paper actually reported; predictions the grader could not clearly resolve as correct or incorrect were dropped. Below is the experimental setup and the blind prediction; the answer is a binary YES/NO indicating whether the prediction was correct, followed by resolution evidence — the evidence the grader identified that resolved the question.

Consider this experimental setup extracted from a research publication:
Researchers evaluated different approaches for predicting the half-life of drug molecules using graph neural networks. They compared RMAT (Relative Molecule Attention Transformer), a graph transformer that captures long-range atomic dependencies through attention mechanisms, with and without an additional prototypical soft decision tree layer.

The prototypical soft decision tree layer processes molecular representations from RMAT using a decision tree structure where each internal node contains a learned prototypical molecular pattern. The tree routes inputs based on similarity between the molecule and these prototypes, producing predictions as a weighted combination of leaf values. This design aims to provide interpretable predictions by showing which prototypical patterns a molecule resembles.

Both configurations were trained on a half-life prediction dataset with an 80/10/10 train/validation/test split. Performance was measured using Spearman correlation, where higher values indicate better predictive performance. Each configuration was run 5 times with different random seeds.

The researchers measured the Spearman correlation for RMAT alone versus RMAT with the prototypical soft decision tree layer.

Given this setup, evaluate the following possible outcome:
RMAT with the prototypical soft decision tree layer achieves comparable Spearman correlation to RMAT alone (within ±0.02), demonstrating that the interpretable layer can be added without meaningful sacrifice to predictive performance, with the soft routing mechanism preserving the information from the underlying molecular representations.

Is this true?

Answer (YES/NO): NO